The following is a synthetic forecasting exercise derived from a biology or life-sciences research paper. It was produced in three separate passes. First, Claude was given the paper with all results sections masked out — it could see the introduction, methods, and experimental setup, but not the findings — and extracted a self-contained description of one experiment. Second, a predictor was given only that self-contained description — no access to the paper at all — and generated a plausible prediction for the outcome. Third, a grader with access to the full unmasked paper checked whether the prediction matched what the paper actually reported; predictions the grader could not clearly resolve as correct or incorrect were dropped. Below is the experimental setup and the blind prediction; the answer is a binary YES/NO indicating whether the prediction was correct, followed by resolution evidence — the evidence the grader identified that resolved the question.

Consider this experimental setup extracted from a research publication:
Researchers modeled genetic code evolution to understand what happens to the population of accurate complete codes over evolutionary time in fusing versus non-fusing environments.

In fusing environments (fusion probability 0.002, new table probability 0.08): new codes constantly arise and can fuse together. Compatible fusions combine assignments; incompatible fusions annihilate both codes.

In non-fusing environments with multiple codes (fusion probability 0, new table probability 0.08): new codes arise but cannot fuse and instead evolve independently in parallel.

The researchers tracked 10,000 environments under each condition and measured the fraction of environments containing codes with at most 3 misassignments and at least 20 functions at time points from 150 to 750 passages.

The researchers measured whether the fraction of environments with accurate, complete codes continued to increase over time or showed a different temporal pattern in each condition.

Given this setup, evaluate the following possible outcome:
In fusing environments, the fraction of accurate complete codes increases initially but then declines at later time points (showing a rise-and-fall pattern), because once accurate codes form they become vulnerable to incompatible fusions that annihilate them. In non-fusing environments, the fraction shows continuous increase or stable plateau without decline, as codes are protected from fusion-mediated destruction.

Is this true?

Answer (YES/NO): NO